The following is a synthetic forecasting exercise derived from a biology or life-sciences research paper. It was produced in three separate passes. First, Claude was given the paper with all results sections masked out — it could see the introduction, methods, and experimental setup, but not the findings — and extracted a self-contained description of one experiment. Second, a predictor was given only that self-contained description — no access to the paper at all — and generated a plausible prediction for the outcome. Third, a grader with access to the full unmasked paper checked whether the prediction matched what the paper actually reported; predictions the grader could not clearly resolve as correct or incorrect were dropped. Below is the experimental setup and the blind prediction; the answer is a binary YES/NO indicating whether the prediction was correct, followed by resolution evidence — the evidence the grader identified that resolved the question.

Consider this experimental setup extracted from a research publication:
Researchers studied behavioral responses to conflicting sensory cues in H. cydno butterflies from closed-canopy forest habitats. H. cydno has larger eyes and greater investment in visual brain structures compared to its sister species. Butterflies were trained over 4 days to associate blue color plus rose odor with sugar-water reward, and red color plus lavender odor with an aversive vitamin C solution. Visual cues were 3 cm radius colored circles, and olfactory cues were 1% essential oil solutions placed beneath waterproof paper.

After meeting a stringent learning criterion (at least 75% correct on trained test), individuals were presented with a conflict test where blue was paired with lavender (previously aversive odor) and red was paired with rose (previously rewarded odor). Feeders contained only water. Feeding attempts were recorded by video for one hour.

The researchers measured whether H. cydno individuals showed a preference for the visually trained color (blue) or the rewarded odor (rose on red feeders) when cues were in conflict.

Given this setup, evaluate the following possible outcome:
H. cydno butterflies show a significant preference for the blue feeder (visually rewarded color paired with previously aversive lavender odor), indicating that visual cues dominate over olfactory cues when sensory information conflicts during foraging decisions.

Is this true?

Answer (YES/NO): YES